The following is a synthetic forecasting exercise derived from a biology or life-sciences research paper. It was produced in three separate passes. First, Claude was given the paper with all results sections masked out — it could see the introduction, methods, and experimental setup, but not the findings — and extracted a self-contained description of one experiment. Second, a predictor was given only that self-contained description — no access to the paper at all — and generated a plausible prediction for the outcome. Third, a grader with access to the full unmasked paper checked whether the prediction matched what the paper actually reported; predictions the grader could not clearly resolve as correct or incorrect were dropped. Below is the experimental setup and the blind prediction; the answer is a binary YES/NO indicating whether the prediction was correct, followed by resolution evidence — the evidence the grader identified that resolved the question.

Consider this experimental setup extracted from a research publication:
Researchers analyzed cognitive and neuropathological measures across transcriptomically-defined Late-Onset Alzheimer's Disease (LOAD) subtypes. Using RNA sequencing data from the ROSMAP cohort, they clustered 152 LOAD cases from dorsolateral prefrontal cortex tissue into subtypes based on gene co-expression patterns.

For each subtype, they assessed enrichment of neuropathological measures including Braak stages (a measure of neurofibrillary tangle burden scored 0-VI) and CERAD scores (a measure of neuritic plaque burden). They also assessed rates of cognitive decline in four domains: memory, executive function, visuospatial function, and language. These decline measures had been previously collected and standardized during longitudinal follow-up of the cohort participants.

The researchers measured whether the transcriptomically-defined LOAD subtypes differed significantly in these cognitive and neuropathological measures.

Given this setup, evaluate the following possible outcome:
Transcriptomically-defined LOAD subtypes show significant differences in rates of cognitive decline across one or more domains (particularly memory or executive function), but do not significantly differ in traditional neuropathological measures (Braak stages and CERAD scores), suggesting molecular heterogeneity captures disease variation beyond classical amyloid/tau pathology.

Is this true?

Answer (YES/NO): NO